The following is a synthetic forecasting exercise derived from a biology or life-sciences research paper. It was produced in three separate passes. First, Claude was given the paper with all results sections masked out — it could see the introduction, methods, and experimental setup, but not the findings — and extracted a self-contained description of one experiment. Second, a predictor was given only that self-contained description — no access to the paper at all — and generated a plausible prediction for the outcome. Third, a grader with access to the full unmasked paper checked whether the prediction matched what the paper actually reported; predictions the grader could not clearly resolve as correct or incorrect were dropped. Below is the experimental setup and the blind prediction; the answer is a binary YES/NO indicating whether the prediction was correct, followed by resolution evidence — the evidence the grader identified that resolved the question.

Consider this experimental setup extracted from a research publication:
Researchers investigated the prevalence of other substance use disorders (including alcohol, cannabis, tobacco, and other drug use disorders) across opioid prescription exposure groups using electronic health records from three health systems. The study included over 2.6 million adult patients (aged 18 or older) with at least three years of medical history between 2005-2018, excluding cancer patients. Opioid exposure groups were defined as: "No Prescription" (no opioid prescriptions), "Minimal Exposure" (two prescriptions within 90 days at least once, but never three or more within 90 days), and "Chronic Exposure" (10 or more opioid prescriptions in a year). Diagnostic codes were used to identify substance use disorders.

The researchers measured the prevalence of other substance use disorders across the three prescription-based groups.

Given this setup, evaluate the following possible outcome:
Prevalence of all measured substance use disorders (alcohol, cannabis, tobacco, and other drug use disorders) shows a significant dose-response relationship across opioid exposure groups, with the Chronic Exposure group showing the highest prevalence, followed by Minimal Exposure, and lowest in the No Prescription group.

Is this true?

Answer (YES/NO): YES